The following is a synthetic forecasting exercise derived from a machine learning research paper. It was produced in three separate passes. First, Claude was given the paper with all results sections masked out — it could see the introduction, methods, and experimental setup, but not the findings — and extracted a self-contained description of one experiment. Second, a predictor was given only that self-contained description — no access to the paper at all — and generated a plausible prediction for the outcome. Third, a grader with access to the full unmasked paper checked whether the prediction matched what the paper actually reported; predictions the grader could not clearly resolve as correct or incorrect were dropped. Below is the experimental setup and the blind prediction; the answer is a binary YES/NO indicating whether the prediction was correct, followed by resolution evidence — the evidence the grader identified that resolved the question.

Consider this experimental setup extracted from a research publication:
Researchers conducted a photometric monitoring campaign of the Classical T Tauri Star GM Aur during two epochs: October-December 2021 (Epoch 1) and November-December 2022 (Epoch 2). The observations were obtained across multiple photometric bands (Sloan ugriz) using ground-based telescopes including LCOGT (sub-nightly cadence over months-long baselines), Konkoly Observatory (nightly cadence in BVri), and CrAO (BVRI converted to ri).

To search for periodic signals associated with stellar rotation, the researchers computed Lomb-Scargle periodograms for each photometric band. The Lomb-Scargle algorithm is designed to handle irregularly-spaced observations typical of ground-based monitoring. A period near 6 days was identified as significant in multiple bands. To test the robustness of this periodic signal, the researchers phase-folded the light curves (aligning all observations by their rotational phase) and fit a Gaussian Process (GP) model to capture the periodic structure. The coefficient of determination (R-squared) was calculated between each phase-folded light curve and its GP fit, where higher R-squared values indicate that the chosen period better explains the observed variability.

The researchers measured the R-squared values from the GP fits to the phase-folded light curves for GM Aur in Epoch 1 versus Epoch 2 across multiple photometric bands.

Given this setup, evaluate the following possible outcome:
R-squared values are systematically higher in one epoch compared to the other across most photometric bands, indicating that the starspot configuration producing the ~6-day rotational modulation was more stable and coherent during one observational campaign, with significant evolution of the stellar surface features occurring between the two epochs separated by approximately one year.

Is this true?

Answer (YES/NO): YES